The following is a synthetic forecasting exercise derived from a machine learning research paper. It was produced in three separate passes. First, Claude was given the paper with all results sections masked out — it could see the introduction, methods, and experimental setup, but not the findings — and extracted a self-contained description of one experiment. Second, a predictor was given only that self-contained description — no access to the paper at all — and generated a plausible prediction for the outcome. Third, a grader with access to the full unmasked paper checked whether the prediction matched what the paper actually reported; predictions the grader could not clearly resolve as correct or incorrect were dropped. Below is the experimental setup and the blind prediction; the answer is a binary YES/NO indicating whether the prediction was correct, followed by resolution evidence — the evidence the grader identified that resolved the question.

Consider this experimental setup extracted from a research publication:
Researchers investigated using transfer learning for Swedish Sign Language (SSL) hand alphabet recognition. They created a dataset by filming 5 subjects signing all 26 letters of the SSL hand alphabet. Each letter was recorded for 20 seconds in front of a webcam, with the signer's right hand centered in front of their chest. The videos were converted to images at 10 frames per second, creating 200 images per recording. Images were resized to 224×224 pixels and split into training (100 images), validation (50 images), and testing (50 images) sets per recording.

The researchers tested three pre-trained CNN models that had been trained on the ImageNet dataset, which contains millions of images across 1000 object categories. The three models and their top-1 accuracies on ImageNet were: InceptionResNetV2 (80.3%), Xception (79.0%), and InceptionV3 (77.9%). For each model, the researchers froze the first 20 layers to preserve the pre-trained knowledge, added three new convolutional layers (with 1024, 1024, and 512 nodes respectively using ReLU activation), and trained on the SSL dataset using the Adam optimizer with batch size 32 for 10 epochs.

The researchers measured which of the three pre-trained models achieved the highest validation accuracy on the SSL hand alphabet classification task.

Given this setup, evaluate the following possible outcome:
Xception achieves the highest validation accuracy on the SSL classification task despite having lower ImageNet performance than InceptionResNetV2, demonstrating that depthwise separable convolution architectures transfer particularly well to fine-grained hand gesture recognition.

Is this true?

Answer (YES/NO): NO